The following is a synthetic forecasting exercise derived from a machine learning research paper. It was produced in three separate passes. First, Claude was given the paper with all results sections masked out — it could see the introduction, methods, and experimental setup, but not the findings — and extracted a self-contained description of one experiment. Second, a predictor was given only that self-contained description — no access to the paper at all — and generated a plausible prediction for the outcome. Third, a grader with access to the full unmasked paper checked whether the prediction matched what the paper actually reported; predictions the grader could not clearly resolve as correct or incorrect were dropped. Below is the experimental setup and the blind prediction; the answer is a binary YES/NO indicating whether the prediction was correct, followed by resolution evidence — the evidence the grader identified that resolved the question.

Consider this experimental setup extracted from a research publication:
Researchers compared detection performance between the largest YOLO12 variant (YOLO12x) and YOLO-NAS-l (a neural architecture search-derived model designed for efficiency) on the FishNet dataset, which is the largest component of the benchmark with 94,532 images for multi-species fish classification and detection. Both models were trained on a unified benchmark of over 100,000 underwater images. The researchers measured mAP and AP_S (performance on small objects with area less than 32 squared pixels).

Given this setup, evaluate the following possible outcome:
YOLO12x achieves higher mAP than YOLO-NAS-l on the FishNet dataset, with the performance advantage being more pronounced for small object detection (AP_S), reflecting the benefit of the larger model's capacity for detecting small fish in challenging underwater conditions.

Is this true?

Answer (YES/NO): YES